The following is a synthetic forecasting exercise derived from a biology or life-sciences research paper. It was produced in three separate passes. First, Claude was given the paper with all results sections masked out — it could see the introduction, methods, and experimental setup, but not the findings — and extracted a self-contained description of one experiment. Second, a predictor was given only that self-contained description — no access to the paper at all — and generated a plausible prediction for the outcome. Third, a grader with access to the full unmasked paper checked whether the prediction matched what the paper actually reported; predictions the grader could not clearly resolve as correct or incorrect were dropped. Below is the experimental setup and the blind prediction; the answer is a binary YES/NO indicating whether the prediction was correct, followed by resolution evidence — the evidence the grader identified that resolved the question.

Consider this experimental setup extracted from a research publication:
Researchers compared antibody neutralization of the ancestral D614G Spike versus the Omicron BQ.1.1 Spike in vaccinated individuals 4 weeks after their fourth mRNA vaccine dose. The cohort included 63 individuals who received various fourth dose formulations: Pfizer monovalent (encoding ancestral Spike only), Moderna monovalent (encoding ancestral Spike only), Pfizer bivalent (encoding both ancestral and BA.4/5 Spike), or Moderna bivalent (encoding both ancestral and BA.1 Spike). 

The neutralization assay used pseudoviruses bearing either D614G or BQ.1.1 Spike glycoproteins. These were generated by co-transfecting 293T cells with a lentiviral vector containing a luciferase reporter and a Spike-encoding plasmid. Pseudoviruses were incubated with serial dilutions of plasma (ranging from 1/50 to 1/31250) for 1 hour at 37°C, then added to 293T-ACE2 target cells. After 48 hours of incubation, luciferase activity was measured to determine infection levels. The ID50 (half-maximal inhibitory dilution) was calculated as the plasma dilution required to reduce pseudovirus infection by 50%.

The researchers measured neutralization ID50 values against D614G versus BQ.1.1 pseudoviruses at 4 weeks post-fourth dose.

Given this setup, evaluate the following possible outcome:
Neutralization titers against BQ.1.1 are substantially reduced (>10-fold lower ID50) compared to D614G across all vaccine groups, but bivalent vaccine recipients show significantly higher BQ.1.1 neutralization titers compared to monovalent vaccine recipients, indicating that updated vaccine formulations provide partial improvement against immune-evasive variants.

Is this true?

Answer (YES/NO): NO